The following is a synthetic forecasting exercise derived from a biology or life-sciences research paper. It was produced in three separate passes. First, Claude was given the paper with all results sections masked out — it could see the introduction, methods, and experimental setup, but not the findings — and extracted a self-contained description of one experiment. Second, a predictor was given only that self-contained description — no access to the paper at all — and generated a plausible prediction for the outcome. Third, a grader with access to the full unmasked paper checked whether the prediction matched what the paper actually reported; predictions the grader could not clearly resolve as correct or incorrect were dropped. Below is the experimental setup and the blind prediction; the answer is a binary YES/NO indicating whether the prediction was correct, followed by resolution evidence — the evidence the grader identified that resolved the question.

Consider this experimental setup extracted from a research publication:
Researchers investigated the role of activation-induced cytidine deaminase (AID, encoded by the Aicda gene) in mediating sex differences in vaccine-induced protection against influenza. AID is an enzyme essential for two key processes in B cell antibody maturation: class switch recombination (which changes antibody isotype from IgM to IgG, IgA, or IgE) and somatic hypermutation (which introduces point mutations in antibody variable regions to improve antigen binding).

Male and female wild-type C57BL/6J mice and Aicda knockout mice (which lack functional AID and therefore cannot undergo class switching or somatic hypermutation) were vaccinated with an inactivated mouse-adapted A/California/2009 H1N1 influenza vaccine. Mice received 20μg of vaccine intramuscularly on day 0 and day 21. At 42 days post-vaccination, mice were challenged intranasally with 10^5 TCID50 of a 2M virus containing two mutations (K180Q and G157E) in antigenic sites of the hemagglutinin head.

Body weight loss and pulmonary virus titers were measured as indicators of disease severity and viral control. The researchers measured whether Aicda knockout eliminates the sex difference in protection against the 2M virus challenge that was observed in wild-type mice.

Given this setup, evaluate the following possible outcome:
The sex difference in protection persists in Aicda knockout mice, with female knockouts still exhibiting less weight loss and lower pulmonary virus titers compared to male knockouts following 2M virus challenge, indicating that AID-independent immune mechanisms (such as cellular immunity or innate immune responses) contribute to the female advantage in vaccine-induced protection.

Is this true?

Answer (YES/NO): NO